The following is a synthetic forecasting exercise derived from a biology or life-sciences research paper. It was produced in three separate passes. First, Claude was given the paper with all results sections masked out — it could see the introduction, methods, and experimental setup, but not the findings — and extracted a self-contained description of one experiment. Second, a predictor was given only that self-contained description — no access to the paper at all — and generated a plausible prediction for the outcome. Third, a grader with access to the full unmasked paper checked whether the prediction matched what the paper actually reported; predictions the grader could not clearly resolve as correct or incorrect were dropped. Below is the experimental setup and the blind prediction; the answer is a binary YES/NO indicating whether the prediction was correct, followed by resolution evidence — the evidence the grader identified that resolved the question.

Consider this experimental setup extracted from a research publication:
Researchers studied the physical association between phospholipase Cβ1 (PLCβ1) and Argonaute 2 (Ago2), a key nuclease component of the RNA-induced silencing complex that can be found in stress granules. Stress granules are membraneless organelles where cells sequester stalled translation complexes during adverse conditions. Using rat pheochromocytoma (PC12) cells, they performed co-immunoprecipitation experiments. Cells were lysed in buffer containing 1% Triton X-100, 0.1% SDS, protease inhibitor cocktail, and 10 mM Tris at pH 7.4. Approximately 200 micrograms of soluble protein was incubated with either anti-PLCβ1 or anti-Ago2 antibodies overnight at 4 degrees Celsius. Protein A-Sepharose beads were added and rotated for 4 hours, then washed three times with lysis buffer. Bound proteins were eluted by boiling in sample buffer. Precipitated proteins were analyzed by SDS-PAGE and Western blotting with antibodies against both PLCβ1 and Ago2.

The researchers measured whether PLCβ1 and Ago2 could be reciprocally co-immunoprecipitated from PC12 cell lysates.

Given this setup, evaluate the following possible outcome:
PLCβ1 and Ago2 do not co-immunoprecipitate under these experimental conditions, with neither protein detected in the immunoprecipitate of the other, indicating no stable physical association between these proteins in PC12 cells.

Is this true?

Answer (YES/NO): NO